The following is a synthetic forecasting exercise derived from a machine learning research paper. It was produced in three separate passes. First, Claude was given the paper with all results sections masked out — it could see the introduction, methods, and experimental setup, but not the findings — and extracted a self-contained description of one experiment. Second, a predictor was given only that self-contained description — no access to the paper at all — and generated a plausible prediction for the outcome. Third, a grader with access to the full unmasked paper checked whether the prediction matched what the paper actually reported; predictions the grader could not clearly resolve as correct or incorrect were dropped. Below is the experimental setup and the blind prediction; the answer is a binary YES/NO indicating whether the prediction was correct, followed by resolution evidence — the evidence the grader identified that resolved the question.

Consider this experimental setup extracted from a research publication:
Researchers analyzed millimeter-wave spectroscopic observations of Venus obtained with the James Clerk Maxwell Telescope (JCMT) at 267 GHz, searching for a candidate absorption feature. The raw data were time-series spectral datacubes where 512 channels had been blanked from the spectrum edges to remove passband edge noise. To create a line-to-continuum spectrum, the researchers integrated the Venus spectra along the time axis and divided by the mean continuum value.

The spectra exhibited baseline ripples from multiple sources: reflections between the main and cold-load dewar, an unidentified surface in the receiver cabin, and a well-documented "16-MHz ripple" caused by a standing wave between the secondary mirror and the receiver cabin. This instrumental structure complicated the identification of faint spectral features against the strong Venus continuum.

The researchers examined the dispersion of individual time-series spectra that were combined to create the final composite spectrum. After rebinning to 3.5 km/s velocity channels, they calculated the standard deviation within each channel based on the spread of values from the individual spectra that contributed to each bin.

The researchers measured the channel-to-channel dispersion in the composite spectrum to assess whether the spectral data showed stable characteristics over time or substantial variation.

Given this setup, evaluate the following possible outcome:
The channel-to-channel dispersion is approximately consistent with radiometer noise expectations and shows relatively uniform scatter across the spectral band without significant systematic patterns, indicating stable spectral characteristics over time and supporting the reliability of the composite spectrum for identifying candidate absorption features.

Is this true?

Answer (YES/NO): NO